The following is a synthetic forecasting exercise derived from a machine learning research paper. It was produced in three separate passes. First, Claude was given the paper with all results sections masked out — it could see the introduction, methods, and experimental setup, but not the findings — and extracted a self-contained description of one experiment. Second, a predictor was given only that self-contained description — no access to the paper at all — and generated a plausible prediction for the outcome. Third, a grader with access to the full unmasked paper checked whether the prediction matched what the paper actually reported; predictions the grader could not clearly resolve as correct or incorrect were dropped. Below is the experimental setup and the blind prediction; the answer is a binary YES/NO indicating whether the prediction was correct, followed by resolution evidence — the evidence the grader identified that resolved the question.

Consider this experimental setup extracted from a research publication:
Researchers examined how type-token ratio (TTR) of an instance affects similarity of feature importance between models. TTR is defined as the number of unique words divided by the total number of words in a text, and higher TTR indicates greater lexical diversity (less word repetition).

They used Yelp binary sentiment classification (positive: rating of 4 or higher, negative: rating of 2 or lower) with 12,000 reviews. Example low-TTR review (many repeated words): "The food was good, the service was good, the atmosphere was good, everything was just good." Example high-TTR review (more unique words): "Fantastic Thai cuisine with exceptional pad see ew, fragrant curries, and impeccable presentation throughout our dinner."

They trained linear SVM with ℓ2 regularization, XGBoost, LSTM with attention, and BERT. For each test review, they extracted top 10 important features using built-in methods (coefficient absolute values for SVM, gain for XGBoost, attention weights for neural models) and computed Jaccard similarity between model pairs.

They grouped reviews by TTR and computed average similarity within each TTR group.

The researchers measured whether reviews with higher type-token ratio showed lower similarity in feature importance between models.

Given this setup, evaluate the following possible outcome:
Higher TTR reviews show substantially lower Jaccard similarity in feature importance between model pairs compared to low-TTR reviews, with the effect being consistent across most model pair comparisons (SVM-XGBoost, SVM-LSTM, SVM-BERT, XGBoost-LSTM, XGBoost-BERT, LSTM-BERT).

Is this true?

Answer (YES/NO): NO